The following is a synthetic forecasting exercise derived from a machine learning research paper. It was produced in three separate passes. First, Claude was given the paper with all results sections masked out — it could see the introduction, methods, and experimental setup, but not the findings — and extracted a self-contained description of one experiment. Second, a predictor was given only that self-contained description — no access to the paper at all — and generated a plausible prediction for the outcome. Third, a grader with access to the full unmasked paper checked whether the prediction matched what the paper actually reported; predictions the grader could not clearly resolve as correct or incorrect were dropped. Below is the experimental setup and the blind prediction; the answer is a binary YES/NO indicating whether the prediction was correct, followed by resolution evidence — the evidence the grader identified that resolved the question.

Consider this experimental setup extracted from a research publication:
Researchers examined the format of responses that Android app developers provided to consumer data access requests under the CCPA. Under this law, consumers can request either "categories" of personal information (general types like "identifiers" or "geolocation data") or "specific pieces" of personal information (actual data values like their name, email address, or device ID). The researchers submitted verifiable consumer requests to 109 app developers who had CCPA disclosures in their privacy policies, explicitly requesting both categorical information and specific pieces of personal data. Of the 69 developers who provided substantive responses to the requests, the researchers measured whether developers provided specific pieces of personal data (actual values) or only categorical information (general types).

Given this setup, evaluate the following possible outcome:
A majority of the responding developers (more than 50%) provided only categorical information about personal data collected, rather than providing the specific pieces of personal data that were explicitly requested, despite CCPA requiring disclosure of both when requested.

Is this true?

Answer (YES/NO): NO